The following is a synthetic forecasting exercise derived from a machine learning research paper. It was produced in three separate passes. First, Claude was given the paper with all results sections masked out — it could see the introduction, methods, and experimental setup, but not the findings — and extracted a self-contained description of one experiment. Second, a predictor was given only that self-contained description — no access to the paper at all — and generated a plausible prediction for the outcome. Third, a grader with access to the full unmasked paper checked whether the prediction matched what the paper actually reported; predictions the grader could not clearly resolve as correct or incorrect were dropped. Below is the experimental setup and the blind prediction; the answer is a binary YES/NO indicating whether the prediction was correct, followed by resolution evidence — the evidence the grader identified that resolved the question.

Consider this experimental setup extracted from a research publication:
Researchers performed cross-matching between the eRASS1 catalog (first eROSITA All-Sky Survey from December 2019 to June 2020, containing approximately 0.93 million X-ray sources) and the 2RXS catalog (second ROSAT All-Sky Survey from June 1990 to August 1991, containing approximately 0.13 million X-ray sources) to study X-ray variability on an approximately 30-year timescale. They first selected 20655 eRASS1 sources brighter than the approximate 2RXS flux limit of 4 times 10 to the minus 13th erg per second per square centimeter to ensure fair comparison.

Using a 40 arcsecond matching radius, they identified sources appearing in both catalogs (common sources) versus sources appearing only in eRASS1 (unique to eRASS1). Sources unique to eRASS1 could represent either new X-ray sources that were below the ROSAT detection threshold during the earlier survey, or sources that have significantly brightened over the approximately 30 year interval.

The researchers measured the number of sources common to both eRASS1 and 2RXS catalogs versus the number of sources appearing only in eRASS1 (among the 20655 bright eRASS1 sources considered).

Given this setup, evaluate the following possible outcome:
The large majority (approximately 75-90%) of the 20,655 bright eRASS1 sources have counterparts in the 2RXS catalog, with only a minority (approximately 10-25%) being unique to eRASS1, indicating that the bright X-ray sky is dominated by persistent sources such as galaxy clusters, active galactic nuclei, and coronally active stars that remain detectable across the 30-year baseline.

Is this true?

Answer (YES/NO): NO